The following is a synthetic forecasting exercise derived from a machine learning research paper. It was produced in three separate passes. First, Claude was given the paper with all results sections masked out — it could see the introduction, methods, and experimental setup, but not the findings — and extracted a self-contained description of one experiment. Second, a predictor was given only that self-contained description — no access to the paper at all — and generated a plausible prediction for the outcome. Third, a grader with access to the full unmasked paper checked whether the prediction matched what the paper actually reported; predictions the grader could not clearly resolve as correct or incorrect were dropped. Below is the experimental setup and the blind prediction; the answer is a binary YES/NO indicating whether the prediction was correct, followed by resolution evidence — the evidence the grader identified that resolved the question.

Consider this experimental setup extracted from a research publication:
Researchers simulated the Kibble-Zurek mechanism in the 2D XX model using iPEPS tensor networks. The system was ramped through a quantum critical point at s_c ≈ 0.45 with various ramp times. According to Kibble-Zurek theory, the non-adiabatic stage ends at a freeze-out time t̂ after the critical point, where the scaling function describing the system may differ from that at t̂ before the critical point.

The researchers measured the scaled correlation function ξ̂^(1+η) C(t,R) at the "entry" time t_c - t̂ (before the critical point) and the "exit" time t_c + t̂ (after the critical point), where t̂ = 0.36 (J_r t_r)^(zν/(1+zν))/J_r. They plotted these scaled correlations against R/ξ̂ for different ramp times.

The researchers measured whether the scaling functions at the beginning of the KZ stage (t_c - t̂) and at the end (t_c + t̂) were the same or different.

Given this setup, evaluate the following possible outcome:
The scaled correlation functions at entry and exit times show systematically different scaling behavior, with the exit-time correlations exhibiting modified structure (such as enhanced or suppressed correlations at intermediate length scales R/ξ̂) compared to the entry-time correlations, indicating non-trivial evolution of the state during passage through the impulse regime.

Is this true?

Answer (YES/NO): YES